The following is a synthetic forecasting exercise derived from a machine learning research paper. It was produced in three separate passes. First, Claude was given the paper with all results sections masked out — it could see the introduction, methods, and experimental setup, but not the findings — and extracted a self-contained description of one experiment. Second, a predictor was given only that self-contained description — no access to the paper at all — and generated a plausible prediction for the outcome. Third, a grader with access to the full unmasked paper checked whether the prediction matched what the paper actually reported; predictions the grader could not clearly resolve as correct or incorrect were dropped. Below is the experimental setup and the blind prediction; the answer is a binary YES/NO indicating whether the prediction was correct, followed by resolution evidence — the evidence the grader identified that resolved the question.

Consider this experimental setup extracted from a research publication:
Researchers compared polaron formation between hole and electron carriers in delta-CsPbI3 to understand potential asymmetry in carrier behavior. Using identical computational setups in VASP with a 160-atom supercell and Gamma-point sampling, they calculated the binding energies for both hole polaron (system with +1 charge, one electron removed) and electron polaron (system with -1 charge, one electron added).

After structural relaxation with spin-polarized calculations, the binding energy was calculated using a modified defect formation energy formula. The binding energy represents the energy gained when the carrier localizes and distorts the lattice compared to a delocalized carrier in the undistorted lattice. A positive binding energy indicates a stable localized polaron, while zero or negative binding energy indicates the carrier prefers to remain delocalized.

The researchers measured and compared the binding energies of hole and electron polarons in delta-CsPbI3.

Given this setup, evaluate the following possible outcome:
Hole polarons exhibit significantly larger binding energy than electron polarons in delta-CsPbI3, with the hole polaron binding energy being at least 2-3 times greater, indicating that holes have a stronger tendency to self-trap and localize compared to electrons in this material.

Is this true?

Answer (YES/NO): YES